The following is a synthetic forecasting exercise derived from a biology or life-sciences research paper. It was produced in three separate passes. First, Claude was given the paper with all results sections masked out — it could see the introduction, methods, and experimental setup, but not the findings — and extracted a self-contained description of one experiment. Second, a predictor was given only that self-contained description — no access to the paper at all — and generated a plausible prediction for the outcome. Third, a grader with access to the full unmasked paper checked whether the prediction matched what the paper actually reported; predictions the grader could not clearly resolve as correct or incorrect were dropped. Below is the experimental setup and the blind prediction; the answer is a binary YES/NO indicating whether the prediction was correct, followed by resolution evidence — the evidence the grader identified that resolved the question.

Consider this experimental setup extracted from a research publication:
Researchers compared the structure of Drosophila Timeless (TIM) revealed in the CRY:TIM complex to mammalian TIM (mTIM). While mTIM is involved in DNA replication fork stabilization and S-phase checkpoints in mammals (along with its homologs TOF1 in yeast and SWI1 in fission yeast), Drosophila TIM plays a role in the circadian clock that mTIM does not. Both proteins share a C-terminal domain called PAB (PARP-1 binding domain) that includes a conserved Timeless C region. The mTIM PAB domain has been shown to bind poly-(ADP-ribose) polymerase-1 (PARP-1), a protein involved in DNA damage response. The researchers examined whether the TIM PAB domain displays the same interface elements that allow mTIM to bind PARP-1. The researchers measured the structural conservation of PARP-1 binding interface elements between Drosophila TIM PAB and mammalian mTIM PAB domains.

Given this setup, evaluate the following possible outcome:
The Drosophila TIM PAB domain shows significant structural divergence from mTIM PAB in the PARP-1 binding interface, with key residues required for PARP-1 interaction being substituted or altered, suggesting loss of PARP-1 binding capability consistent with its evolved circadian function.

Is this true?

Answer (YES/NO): YES